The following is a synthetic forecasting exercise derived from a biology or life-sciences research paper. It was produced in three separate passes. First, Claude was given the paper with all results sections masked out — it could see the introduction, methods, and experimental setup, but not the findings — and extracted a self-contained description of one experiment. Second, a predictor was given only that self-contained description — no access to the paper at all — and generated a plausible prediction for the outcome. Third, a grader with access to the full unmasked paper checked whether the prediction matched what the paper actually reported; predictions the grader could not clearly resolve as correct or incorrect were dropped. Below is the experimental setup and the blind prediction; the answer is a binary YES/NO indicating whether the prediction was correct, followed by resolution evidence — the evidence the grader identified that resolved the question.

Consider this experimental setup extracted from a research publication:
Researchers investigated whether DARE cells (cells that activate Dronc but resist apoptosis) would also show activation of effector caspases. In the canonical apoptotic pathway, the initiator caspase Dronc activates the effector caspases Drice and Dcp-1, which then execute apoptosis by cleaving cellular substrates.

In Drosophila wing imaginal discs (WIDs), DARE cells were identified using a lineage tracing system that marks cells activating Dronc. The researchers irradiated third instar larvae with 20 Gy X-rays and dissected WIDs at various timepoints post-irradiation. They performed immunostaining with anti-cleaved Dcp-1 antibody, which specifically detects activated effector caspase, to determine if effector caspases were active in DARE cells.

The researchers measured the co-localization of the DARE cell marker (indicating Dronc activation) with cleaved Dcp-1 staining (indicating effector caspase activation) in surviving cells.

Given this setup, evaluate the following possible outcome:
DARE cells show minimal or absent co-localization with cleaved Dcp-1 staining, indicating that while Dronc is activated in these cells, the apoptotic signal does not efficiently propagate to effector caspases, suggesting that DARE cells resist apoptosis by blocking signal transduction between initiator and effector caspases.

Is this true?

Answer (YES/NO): YES